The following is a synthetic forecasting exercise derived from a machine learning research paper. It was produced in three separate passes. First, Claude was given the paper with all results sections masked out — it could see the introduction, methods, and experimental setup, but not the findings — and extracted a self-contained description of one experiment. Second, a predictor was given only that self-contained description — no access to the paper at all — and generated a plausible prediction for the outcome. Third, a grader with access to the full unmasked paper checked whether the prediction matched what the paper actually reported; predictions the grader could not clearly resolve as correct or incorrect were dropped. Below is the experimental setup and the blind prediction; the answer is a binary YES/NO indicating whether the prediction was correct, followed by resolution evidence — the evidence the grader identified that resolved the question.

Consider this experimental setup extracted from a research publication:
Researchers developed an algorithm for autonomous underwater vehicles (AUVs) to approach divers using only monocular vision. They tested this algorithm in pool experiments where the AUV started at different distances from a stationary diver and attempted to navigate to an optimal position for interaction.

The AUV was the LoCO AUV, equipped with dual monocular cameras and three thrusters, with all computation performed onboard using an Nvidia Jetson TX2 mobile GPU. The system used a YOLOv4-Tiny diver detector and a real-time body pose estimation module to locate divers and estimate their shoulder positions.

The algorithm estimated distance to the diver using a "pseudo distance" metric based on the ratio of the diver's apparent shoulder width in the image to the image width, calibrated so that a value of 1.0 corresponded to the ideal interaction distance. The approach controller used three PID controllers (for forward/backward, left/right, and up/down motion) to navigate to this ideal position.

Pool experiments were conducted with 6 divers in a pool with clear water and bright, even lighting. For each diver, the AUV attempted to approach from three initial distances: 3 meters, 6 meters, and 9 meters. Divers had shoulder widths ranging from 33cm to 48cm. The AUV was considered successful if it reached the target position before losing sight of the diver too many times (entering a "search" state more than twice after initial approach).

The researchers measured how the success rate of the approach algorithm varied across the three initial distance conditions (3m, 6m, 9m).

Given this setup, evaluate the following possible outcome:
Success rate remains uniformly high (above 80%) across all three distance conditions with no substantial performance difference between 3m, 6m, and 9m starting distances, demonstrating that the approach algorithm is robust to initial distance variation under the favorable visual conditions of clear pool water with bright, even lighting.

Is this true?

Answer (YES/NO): NO